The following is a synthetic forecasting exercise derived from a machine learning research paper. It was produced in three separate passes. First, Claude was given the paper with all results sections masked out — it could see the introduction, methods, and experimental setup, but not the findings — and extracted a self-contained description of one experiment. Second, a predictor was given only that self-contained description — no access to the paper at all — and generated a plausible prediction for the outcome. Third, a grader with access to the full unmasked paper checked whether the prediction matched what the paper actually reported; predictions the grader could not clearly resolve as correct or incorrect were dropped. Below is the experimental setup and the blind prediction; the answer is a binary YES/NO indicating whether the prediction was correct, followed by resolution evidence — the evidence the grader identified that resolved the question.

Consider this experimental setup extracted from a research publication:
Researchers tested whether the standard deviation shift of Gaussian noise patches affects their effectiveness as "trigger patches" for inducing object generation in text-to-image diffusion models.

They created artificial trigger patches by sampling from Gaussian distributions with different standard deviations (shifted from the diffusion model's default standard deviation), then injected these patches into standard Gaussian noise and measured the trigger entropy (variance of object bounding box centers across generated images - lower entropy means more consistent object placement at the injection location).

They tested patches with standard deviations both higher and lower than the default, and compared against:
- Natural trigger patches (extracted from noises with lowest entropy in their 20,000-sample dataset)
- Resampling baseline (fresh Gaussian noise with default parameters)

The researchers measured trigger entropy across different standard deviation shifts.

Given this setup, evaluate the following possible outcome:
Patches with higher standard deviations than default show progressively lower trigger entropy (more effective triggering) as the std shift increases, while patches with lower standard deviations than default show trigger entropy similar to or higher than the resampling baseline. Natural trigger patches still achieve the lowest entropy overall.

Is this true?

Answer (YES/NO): NO